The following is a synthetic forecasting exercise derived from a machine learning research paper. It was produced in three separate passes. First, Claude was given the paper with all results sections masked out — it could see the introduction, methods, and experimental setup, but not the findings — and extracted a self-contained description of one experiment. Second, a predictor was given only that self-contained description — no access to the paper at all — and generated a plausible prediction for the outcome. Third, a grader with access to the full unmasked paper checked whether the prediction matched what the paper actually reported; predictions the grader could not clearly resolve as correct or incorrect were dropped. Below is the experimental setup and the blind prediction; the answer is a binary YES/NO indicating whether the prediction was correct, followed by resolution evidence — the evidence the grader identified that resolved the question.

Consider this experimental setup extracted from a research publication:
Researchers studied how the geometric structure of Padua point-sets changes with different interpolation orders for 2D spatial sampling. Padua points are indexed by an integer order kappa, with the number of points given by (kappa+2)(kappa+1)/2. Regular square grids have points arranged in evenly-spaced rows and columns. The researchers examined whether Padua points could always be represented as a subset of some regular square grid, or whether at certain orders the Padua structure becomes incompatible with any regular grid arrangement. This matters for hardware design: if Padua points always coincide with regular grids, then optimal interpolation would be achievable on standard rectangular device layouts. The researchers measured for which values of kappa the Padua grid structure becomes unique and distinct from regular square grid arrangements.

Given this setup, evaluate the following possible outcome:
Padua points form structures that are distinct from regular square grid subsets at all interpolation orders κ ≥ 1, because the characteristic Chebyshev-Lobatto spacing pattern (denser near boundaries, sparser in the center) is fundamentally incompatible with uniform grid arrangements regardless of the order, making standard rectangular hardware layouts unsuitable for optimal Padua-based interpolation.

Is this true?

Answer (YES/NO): NO